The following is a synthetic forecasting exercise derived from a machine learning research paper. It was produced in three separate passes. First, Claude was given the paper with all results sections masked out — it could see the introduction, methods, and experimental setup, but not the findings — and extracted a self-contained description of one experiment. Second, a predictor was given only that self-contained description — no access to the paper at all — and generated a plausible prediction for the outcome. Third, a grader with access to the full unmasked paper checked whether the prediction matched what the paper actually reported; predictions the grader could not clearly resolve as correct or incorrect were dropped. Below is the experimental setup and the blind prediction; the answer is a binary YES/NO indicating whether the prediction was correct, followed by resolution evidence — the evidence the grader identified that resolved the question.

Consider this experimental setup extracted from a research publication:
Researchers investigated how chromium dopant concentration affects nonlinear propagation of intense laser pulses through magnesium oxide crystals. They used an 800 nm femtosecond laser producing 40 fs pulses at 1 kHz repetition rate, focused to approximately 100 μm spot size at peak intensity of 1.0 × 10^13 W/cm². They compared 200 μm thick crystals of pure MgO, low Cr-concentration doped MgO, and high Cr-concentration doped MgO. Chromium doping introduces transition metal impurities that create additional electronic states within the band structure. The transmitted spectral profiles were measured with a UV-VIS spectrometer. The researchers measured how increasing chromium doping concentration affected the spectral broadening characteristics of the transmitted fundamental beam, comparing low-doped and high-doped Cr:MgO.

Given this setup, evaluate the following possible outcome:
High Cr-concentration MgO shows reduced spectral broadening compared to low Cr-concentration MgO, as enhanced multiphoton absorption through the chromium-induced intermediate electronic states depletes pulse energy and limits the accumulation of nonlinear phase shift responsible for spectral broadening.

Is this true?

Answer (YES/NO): NO